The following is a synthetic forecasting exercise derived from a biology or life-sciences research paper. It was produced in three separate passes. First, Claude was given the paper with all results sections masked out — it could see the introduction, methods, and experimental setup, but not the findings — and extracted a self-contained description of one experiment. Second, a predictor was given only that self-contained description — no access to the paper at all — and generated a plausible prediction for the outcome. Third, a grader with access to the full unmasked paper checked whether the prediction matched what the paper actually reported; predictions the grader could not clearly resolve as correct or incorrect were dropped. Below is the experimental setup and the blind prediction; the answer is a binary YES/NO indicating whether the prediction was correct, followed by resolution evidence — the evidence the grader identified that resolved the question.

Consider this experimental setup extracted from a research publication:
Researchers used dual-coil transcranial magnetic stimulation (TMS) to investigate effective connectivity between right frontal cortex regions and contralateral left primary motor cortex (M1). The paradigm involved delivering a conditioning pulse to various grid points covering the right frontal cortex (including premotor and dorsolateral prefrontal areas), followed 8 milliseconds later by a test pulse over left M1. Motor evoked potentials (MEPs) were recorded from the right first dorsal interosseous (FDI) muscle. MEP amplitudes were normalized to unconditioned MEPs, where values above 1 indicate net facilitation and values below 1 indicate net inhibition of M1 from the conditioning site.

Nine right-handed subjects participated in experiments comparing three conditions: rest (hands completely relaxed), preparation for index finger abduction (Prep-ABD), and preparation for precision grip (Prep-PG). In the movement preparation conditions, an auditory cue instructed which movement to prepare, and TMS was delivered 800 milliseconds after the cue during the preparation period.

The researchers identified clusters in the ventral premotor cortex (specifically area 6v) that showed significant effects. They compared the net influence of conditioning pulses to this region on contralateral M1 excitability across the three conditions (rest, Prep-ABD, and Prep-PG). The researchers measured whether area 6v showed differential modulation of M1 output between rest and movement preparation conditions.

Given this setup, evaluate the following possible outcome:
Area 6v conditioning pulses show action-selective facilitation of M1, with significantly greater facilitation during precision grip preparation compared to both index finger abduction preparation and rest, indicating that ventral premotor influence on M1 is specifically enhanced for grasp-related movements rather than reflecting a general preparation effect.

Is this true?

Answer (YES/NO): NO